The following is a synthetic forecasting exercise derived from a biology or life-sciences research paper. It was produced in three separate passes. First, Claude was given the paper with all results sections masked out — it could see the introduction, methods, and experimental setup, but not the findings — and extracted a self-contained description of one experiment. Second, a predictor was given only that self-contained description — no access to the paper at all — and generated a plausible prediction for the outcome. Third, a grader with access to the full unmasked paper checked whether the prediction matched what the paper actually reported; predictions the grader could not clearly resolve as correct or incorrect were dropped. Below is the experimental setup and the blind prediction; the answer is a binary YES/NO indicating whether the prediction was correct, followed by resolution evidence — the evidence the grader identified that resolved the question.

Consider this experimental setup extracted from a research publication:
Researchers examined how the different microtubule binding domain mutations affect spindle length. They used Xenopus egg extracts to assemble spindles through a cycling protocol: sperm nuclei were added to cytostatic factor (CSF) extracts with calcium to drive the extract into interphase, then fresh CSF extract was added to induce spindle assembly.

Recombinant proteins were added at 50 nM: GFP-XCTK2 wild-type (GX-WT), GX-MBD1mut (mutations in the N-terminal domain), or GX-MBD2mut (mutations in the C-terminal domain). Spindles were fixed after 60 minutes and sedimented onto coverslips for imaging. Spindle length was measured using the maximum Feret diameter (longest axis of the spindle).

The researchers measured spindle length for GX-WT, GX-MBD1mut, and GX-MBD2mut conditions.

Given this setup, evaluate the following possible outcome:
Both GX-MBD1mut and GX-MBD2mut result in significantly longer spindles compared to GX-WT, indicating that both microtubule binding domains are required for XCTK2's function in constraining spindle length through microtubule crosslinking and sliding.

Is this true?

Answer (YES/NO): NO